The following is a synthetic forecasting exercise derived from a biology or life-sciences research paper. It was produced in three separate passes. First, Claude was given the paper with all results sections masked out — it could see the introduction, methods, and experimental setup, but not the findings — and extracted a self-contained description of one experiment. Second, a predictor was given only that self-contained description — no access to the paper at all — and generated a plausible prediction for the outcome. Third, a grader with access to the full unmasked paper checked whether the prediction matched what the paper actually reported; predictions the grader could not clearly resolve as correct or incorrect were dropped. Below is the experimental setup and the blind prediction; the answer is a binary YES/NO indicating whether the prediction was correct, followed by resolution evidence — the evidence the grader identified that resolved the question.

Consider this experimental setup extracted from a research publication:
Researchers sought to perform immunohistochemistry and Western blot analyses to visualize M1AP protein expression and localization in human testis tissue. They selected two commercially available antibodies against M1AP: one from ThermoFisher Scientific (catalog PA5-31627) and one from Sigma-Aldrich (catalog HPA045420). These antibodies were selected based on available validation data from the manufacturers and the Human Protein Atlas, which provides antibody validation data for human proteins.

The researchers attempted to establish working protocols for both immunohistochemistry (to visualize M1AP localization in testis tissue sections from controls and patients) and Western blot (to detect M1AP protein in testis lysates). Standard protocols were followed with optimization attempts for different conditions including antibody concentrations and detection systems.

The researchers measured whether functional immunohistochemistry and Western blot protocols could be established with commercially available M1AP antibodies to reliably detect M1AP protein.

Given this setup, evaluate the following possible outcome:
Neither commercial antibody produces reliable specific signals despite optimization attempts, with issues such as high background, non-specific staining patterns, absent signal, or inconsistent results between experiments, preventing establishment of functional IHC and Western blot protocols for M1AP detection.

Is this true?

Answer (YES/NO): YES